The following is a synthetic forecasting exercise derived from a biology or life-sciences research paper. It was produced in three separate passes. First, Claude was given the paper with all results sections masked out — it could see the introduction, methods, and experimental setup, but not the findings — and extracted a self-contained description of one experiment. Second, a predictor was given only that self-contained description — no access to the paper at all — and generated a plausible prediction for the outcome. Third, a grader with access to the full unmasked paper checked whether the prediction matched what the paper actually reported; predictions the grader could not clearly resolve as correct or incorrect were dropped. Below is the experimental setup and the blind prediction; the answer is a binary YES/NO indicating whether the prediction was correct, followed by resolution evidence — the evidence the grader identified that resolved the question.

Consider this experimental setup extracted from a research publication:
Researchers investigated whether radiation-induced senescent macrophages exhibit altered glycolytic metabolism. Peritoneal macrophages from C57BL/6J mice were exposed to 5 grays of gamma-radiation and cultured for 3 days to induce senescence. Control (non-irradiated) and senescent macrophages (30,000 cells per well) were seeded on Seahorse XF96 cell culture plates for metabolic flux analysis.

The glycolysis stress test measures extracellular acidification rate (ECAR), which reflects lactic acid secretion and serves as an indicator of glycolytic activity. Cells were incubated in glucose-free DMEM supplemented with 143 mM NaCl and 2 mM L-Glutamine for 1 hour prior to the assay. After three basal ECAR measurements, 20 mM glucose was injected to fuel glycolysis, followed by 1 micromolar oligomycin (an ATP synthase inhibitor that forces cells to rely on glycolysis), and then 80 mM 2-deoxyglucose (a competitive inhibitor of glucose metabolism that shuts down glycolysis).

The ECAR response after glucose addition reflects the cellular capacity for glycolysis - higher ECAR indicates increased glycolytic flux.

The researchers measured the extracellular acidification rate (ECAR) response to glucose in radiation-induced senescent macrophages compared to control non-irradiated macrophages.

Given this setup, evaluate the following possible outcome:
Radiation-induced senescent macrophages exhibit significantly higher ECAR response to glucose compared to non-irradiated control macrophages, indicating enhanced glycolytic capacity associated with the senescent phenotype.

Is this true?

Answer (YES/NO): YES